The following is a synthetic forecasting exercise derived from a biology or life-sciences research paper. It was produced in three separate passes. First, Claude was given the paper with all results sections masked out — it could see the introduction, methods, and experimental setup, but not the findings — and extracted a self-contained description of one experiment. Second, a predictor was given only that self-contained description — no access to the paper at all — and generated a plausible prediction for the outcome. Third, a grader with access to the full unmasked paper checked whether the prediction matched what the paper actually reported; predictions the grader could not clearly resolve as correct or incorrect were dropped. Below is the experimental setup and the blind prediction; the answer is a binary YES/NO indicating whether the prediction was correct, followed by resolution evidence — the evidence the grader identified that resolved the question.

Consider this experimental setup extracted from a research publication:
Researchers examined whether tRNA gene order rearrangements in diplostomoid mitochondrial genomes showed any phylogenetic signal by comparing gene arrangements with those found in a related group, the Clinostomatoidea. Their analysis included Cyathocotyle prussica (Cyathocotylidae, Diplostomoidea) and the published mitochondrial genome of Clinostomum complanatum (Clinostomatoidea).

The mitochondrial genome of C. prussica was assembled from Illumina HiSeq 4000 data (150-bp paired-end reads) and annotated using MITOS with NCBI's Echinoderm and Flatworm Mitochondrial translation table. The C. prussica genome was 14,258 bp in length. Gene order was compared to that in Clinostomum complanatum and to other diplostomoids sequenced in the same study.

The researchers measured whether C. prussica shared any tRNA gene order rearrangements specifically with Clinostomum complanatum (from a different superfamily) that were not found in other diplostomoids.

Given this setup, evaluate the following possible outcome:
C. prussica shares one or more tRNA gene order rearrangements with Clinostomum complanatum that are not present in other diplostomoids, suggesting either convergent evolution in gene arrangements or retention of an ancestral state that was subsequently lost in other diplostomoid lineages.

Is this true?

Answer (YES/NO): YES